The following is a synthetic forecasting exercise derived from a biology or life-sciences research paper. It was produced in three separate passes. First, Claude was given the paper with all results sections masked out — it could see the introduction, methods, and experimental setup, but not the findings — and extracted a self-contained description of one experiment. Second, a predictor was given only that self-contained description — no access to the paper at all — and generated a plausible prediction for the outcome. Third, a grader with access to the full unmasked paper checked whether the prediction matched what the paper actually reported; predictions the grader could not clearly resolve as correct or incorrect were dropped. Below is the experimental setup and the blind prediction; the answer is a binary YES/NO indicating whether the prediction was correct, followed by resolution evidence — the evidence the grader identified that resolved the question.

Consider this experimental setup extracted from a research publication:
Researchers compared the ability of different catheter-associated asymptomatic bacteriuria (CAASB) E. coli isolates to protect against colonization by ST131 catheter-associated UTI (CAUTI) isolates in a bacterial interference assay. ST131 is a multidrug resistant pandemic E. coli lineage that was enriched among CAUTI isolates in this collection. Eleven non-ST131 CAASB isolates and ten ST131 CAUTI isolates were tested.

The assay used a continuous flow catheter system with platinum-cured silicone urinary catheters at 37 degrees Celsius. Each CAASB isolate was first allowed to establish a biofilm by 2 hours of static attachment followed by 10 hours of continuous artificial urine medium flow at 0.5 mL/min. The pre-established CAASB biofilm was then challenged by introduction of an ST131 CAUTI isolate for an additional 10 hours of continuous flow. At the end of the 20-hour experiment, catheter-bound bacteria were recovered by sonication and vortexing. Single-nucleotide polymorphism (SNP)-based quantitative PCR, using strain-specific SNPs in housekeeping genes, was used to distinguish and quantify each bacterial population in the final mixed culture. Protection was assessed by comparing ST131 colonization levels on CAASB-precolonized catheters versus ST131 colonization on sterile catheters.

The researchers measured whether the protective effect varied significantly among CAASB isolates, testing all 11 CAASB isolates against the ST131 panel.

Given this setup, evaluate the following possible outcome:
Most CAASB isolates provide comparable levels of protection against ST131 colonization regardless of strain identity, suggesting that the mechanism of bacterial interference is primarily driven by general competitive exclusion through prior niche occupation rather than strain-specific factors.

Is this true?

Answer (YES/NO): NO